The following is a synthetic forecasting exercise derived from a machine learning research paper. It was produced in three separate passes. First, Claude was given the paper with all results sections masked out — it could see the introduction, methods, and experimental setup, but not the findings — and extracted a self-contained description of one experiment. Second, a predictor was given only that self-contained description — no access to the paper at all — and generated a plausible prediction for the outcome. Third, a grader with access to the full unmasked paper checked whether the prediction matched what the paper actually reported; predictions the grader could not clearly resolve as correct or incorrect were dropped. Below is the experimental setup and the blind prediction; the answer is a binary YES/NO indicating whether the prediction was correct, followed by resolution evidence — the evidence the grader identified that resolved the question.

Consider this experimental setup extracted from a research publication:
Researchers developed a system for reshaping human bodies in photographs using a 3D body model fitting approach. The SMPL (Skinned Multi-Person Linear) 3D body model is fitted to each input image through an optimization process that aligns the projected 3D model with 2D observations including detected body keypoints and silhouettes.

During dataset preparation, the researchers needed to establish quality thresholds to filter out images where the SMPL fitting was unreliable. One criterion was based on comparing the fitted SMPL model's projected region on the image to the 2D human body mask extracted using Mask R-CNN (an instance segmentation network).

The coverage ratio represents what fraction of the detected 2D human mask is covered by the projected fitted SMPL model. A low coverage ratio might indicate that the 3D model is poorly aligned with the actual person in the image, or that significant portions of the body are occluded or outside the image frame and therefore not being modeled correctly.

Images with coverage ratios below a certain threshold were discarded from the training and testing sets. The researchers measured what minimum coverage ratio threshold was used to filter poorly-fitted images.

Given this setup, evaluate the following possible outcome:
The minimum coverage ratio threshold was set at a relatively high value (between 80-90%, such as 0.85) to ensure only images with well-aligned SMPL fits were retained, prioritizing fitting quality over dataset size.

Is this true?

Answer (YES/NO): NO